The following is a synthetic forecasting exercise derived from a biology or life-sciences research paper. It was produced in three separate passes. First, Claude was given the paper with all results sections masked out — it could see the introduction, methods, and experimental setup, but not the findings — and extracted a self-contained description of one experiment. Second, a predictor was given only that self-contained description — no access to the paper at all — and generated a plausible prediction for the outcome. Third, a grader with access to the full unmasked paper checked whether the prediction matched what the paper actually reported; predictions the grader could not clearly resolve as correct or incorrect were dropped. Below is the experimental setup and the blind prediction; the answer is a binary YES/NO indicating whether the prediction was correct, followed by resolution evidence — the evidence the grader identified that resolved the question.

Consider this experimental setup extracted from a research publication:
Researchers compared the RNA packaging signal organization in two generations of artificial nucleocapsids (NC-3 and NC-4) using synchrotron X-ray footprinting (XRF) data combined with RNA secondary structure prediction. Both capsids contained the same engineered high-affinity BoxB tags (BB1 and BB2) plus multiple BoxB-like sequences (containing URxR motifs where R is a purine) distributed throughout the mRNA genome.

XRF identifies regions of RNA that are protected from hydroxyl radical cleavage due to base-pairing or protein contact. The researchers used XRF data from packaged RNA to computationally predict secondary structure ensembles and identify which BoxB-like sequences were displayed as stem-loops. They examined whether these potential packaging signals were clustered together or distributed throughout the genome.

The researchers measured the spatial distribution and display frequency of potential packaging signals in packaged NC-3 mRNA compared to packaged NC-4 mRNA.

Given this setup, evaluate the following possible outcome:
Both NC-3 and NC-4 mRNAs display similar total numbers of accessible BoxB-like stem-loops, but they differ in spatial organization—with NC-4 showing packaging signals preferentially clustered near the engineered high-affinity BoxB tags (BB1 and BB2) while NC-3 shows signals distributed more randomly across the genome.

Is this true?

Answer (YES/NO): NO